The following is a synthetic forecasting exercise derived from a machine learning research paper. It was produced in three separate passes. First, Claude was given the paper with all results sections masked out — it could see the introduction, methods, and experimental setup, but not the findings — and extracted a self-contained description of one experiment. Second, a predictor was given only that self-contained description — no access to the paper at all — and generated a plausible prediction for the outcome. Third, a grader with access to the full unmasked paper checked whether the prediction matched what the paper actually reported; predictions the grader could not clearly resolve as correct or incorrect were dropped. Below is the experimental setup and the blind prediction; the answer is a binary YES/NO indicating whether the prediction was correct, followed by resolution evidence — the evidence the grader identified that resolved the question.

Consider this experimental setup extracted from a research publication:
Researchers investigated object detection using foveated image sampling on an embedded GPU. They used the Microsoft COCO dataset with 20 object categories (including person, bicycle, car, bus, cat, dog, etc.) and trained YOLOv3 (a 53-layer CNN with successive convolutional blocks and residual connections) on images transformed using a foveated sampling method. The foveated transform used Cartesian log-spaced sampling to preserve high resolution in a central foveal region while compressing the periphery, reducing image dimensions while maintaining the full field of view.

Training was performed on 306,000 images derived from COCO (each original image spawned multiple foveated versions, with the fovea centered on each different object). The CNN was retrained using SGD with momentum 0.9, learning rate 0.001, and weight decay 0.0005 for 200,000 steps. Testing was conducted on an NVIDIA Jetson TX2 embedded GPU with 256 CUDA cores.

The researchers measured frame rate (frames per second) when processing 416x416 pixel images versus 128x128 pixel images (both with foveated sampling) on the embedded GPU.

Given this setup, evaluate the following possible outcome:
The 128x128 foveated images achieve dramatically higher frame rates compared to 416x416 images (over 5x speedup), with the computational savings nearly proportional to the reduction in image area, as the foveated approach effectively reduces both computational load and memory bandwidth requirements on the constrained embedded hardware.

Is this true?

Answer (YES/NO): NO